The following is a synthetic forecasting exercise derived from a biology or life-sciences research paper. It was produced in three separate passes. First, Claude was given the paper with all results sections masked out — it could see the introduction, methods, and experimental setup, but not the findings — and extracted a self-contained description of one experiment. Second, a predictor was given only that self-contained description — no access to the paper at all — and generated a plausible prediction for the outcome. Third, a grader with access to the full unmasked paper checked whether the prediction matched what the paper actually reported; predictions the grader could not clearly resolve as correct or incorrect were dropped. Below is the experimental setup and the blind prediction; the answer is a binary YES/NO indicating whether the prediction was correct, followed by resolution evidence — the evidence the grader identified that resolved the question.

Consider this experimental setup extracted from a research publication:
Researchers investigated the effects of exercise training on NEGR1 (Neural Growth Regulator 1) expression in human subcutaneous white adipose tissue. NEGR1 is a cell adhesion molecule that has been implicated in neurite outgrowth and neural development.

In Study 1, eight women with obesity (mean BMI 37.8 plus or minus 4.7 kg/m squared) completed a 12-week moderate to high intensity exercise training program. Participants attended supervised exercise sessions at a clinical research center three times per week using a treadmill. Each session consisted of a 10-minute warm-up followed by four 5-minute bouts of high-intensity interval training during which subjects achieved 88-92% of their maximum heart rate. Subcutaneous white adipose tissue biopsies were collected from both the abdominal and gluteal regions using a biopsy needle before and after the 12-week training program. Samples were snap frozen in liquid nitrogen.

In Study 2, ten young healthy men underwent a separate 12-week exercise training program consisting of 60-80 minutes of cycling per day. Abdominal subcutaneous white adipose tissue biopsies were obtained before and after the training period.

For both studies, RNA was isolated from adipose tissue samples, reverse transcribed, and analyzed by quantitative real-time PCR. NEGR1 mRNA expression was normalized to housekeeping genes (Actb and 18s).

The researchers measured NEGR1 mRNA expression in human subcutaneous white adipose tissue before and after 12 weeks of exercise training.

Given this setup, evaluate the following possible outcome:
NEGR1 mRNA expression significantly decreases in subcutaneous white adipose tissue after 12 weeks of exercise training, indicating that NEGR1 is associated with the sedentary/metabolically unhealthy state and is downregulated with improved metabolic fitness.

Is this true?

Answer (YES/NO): NO